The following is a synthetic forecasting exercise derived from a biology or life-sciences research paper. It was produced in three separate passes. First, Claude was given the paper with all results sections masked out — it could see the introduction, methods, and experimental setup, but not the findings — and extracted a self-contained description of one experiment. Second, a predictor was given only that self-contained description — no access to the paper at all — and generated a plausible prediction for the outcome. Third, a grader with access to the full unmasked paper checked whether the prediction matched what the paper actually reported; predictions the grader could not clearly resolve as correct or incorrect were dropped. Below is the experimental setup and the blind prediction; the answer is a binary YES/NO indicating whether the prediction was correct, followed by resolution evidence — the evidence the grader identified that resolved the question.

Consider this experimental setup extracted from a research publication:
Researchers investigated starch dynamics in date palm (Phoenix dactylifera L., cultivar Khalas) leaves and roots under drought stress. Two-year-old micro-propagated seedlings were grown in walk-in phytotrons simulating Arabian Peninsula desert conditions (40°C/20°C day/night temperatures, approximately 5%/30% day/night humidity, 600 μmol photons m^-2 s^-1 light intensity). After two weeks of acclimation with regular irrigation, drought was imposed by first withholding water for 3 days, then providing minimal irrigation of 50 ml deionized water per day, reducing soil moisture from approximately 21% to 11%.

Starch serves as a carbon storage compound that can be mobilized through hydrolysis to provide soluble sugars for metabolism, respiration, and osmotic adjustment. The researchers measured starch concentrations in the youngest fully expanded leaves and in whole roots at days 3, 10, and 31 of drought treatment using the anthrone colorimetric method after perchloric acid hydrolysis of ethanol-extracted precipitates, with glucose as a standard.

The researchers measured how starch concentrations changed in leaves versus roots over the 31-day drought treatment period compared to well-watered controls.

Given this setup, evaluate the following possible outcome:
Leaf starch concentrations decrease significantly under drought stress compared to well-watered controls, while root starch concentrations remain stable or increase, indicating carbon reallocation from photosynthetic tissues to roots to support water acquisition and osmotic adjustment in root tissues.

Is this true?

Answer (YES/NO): NO